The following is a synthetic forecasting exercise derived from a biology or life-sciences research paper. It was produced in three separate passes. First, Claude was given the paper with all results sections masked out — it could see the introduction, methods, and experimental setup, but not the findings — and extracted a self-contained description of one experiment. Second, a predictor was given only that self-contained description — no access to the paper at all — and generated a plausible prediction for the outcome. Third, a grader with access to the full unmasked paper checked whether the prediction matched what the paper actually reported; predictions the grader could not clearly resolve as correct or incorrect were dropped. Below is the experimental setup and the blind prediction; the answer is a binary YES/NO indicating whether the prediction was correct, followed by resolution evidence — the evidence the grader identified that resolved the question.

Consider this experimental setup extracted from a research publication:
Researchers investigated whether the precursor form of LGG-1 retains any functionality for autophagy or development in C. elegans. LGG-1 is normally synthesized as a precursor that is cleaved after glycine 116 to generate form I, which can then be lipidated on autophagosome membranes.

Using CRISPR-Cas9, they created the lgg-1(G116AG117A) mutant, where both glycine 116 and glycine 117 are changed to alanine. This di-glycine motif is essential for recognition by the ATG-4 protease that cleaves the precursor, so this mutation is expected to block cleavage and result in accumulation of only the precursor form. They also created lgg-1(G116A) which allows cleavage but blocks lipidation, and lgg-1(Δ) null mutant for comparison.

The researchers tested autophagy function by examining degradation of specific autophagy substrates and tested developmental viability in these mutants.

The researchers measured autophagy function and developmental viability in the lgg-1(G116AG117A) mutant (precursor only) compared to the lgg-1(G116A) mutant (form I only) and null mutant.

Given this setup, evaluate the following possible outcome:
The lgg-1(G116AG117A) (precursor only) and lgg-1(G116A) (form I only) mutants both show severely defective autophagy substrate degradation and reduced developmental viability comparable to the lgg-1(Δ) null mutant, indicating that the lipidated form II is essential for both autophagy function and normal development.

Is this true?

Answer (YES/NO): NO